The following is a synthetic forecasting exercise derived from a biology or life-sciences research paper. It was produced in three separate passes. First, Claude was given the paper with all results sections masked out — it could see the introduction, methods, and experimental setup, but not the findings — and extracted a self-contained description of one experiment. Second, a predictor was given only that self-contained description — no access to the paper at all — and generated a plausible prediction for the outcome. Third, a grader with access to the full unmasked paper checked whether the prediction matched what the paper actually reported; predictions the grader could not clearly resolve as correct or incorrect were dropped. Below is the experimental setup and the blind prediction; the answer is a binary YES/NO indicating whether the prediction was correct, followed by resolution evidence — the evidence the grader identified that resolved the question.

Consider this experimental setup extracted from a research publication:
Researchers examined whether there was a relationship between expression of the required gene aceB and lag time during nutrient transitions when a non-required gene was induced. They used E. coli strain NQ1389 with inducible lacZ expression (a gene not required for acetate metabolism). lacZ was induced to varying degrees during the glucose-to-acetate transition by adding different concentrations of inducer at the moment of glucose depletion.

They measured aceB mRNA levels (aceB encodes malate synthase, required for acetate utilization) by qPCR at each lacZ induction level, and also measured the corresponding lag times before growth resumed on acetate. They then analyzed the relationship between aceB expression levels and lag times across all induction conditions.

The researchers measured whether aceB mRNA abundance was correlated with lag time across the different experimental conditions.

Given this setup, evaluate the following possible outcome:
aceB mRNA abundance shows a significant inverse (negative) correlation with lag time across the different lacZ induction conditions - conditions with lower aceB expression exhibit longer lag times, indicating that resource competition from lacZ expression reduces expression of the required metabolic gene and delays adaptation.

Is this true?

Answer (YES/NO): YES